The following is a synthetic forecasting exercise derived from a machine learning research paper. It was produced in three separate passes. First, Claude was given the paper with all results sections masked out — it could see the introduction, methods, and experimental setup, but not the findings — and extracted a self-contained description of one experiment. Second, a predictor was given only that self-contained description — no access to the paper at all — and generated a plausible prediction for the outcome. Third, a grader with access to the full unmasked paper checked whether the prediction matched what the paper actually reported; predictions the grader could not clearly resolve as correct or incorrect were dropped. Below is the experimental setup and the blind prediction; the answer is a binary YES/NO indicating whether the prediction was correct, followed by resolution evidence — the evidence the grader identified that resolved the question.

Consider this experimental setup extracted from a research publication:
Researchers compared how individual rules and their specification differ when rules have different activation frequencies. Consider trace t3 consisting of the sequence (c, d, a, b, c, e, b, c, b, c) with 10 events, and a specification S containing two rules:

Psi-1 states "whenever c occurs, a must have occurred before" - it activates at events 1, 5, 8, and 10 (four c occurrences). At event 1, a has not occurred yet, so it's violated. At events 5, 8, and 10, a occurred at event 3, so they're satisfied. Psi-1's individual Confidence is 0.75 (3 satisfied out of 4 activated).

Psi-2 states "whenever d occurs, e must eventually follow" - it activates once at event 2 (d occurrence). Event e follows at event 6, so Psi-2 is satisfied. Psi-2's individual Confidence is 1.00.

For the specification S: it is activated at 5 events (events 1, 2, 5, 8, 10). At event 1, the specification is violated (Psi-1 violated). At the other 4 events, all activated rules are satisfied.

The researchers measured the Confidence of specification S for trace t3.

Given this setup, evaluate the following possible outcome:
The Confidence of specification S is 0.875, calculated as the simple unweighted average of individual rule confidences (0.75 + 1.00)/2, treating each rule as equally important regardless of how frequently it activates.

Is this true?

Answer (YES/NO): NO